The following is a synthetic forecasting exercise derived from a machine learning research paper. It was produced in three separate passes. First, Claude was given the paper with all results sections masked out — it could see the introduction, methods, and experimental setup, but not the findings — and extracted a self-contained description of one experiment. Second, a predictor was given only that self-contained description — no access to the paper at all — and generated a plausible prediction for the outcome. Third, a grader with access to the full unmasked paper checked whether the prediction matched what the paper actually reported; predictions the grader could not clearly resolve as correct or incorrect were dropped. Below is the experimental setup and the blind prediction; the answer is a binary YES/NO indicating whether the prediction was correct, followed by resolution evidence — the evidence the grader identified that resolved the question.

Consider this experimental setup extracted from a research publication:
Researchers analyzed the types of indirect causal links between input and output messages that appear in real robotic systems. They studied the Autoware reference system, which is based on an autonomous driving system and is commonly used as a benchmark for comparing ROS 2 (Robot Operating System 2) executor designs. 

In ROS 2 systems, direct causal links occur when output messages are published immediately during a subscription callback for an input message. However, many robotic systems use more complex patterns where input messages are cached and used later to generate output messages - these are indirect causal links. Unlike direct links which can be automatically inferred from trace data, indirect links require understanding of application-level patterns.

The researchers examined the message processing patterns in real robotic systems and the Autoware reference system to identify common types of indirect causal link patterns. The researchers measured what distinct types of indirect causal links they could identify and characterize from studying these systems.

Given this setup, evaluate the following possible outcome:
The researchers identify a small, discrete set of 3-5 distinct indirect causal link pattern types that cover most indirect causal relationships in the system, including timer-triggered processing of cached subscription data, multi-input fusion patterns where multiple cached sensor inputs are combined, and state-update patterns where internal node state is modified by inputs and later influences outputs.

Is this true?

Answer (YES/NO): NO